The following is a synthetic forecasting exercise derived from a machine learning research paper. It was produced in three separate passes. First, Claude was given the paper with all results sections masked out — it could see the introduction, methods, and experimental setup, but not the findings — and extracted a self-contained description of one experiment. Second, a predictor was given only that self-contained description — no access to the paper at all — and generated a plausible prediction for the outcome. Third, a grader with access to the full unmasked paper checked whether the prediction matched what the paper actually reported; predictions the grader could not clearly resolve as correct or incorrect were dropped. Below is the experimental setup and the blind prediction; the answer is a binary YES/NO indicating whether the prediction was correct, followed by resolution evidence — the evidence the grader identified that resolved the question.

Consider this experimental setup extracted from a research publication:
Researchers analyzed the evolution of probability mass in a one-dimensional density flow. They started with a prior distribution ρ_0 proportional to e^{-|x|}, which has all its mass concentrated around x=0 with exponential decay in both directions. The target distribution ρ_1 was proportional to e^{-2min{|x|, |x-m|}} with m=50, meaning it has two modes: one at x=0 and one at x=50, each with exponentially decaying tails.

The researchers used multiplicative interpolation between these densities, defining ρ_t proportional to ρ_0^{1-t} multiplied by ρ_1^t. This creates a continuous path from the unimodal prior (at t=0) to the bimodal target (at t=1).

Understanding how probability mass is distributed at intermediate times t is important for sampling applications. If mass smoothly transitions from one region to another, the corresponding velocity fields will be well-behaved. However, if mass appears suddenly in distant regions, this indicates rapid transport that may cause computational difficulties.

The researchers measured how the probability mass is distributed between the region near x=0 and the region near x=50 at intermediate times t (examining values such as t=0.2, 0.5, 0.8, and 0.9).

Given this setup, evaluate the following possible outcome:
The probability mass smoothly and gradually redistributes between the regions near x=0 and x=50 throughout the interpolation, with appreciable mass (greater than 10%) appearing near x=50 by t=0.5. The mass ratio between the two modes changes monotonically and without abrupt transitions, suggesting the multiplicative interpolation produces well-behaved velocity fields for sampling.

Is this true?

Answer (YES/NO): NO